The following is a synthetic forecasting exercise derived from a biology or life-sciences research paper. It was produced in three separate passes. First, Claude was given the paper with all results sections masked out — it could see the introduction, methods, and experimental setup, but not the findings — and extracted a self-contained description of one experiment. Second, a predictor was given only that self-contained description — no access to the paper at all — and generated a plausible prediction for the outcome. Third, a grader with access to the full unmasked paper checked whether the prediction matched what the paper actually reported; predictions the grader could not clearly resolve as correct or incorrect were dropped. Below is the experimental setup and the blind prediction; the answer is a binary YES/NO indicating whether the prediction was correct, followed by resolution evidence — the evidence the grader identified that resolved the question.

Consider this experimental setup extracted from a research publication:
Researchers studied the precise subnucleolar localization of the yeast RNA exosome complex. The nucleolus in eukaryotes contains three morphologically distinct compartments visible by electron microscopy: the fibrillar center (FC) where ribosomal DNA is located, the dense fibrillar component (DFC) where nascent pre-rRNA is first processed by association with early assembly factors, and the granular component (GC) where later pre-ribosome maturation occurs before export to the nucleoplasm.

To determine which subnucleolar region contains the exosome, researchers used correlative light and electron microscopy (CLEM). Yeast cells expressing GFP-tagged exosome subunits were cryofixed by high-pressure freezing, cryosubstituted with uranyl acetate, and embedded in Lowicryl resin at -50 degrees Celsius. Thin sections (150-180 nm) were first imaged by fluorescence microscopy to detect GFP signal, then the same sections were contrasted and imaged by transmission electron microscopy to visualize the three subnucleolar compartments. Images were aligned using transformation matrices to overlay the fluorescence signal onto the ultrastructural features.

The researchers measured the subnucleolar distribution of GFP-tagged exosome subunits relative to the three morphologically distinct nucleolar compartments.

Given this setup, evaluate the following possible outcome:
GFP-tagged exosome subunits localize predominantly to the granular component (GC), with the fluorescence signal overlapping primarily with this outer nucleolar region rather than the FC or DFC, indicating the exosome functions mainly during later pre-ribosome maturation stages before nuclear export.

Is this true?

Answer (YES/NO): YES